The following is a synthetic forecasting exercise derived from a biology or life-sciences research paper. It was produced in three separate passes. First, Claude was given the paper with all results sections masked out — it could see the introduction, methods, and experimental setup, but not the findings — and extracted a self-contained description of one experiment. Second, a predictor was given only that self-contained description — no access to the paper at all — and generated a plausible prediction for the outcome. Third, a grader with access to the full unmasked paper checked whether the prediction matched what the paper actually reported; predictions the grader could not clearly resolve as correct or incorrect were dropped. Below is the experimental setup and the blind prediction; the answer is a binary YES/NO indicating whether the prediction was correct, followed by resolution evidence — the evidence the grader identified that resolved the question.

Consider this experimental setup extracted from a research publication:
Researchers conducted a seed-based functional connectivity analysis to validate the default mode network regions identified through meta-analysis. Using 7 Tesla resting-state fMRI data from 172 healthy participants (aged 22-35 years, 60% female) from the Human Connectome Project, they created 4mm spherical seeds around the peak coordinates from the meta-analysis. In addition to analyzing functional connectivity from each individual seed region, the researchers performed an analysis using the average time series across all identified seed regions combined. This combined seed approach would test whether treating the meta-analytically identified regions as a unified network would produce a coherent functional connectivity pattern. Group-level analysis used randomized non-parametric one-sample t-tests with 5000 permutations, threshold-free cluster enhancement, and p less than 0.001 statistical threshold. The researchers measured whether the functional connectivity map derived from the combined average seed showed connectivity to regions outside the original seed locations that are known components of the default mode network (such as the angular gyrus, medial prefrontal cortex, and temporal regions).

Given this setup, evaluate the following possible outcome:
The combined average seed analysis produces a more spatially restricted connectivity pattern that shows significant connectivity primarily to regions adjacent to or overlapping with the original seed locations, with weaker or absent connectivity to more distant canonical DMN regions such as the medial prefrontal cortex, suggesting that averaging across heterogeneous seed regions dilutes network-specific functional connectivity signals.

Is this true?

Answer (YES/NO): NO